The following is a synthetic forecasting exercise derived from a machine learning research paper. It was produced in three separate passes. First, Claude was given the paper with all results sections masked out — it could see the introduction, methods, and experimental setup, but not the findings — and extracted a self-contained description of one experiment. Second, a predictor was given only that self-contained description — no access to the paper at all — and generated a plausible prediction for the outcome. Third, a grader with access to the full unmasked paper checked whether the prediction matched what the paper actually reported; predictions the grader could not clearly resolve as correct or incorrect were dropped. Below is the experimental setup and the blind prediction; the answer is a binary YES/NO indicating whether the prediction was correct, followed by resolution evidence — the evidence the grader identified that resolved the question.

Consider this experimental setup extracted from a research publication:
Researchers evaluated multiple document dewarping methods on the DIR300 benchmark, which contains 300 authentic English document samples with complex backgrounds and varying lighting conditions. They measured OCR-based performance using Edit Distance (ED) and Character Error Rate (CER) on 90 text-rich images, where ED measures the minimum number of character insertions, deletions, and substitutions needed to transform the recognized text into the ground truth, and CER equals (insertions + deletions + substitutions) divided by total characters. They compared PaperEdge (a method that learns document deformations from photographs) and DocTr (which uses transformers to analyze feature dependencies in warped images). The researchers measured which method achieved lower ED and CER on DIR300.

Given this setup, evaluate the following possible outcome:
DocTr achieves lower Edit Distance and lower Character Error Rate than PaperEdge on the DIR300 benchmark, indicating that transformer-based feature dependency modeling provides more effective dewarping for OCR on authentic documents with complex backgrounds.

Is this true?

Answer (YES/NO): NO